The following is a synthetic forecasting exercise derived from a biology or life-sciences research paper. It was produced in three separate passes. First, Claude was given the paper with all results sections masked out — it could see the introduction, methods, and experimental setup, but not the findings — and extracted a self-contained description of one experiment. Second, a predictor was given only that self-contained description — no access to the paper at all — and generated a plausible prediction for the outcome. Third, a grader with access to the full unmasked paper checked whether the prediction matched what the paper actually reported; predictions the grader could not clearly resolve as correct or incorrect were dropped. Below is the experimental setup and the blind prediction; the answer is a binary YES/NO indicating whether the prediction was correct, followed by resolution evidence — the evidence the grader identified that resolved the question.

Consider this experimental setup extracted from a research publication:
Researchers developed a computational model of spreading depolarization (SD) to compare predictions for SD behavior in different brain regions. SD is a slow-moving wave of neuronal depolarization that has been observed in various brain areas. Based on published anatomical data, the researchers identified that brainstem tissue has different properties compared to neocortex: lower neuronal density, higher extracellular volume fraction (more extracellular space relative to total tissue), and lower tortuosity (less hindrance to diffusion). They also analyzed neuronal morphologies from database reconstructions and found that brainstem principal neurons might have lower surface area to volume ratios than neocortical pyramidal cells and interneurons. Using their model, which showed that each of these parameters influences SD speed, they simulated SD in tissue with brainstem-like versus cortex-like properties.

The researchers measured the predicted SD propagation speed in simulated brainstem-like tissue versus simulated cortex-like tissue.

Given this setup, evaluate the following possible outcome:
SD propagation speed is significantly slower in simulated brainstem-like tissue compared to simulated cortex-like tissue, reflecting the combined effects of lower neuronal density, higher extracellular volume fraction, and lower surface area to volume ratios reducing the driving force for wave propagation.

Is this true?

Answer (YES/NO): YES